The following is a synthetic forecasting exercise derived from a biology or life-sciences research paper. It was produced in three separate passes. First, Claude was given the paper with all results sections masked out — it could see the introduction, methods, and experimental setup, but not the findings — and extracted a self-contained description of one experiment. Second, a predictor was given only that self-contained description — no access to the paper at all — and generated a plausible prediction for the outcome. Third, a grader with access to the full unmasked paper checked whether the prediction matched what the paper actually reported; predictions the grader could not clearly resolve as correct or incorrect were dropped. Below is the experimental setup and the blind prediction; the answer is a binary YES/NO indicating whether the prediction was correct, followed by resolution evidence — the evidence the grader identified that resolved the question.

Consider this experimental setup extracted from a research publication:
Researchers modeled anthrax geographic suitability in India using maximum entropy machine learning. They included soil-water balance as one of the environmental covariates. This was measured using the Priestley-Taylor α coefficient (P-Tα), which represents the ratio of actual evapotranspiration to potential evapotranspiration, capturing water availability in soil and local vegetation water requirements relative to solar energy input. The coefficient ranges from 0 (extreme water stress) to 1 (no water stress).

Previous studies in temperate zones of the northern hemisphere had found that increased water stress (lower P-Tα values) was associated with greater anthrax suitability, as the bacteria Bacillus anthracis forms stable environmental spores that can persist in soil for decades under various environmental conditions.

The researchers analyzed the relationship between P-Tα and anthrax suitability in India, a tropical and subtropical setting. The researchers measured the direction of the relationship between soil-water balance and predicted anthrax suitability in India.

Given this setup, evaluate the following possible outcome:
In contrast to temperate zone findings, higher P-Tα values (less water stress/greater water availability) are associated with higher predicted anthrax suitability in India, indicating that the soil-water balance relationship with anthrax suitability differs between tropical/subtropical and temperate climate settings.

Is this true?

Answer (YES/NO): YES